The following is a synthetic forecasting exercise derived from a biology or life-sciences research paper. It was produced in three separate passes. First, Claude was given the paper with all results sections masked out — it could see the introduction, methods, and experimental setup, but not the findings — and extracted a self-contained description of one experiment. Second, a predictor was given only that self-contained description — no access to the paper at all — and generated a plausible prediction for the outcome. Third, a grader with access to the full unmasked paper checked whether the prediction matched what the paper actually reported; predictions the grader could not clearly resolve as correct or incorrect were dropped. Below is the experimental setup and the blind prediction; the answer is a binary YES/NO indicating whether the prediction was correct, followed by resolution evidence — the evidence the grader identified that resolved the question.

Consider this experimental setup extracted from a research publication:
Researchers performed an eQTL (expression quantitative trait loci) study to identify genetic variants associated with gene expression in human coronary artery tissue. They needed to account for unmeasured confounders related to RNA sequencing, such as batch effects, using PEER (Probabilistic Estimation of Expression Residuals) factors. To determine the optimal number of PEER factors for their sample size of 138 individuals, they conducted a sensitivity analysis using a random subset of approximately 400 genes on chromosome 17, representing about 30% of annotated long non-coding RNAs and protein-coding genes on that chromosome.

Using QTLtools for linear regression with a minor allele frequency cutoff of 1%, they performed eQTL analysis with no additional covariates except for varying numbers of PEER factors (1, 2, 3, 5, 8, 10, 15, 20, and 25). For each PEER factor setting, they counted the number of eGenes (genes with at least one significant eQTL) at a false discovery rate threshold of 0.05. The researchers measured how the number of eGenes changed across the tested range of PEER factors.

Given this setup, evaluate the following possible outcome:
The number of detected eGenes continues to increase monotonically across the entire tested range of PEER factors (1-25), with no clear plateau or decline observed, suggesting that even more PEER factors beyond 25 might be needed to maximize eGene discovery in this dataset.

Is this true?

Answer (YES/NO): NO